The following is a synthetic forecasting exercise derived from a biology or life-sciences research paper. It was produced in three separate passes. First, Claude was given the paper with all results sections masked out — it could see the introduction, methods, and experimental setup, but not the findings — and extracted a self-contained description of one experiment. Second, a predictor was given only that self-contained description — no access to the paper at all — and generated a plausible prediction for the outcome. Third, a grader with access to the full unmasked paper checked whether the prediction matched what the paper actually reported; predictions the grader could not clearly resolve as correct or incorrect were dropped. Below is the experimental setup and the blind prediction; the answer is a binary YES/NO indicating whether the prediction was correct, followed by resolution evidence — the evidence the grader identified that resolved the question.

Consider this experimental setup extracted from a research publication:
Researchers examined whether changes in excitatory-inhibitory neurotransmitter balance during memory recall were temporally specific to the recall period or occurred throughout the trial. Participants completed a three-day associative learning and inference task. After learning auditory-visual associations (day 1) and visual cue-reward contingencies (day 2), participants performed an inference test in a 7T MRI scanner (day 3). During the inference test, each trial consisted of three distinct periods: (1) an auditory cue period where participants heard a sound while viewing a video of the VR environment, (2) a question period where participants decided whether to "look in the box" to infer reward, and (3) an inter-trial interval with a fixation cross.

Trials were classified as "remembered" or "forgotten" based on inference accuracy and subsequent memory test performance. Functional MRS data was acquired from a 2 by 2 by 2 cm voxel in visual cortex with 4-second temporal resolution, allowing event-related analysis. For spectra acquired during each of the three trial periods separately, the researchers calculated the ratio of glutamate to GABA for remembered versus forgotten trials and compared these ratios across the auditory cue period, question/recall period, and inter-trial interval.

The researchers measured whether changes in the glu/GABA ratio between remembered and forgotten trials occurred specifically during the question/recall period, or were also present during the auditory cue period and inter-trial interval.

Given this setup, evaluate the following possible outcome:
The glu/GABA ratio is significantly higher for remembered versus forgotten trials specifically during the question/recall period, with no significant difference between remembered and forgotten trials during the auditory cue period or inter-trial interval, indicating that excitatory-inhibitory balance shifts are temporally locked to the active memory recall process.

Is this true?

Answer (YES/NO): YES